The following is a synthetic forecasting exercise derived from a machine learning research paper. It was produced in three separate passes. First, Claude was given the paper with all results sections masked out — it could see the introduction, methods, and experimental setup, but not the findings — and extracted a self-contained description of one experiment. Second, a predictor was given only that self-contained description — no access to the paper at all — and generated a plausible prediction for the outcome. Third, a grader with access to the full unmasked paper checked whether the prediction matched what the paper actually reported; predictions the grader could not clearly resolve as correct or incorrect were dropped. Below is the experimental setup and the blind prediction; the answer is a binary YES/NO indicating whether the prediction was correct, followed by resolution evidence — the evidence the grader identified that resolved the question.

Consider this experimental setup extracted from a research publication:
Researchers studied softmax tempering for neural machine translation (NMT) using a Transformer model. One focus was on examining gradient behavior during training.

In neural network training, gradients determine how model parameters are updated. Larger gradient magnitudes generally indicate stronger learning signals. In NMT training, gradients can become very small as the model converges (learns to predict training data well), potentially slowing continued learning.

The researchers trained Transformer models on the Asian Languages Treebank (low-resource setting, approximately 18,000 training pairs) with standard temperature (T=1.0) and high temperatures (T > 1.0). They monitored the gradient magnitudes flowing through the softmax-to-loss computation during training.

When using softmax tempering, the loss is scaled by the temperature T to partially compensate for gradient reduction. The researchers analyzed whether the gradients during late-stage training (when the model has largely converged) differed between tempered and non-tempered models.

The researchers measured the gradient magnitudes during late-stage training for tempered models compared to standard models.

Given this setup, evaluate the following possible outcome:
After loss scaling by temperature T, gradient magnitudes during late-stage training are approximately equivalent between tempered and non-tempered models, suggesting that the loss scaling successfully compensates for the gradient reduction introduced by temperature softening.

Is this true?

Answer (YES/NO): NO